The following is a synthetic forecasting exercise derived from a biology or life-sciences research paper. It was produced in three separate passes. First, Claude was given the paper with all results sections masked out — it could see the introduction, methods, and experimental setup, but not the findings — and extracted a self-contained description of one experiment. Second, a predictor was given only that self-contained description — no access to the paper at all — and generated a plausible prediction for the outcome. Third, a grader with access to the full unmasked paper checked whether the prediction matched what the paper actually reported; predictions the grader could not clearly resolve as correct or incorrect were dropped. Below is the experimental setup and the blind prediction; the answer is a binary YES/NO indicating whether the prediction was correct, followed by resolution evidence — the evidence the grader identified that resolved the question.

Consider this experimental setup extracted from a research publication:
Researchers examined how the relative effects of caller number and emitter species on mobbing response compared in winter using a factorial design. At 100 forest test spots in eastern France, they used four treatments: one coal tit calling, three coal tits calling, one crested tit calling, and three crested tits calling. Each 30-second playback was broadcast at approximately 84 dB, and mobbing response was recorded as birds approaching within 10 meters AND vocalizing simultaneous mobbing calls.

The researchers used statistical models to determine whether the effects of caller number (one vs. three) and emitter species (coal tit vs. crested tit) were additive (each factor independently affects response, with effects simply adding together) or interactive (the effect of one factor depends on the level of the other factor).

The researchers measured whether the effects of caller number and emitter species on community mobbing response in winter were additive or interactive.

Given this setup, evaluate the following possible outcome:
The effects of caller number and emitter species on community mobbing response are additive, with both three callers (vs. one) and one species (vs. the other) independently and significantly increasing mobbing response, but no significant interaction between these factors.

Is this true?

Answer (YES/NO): YES